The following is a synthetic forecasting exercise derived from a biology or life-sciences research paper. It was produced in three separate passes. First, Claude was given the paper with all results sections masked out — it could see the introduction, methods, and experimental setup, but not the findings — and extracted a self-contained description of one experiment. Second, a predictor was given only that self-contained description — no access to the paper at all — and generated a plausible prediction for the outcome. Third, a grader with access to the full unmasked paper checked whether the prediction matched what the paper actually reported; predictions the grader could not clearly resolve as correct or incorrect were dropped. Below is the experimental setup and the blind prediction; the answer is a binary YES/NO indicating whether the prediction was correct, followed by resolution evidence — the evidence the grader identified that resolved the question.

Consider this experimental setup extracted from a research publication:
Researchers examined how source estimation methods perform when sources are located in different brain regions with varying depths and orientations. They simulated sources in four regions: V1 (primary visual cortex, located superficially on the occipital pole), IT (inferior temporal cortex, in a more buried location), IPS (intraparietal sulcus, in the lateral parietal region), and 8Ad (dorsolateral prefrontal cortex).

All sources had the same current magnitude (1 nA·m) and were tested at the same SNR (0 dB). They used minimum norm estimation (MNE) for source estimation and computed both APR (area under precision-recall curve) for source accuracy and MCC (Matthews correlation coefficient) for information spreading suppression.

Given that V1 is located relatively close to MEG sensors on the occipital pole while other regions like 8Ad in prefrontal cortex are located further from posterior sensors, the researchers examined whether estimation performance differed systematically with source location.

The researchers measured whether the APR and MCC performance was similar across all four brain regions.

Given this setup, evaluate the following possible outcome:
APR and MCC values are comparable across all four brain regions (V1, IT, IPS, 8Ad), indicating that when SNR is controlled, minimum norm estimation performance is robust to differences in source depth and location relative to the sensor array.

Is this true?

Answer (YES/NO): NO